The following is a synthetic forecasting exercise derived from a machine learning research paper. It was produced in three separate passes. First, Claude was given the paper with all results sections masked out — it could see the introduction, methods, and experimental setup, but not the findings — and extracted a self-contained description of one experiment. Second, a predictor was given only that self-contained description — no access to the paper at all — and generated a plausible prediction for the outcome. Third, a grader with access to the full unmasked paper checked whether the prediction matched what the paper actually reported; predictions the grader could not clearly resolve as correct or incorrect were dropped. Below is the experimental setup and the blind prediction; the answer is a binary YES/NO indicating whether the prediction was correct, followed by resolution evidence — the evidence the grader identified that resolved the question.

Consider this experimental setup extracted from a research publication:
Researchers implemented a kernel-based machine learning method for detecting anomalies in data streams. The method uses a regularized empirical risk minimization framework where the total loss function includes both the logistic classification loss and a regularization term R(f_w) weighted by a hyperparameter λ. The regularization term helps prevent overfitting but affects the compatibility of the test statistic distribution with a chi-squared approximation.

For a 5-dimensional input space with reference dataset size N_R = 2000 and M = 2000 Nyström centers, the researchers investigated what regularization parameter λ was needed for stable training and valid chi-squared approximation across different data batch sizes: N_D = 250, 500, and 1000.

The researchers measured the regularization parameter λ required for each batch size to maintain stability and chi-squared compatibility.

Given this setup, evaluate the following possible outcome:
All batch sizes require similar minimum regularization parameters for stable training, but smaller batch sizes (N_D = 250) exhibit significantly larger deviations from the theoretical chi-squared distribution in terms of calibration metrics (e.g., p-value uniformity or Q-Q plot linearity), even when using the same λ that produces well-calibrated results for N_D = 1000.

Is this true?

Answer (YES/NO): NO